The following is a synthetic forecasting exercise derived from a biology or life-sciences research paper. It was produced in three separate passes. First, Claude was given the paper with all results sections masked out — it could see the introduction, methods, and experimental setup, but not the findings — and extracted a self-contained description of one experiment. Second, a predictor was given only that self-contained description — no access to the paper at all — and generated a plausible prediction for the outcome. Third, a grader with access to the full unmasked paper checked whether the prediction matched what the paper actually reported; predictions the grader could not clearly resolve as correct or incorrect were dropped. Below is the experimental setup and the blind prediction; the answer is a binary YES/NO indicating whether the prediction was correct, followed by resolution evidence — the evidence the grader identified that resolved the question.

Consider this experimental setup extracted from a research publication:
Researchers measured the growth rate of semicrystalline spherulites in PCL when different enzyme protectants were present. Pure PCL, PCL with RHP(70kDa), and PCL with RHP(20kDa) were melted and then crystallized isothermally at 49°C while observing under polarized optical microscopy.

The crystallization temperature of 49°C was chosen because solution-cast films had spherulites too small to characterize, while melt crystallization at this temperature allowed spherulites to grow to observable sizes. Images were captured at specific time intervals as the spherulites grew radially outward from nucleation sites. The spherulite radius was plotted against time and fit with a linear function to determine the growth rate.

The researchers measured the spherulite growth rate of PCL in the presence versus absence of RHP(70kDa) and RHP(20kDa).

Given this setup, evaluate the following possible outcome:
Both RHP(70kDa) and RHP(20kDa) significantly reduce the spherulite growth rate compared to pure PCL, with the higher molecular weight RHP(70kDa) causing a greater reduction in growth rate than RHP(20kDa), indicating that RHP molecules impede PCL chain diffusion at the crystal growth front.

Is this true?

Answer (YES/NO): NO